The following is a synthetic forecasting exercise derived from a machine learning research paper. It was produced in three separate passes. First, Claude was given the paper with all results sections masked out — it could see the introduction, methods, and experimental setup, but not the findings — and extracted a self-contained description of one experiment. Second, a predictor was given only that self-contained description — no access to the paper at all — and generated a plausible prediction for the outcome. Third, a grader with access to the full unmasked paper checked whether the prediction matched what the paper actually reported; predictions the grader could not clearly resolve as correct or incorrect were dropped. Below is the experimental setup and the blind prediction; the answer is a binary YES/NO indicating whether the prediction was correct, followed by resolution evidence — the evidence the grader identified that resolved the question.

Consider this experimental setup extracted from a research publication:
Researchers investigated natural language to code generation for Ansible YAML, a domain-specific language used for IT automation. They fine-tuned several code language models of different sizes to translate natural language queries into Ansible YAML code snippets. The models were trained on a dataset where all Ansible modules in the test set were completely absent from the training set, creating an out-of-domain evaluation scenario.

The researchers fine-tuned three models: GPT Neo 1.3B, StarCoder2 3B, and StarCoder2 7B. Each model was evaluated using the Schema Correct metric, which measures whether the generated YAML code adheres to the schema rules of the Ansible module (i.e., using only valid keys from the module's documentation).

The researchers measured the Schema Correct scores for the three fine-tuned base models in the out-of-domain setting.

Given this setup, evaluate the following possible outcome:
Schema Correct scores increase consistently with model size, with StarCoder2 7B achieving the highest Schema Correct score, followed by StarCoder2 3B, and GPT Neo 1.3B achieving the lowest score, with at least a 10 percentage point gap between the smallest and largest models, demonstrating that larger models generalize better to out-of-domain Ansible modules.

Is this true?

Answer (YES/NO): NO